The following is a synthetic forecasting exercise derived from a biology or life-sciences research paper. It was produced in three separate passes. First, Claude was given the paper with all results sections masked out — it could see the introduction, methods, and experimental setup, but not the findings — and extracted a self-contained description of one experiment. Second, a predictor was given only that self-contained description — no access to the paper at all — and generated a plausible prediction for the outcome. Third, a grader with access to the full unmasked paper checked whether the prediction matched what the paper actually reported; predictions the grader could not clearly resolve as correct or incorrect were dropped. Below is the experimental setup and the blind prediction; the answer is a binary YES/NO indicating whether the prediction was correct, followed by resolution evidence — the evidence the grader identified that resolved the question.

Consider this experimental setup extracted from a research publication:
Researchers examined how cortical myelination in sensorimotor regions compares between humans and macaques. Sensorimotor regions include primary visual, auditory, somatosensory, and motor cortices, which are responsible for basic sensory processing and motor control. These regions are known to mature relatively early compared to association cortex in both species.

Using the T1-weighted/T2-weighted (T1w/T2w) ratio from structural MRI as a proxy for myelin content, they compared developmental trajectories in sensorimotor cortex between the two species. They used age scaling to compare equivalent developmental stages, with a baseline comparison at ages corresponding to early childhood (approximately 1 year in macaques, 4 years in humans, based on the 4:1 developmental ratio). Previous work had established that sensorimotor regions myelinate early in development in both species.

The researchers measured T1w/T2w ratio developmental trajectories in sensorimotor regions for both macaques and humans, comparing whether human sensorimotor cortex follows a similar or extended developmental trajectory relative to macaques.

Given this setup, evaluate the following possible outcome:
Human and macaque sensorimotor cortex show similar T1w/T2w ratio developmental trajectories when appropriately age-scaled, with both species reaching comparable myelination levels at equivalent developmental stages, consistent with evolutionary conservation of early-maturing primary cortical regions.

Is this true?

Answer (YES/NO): NO